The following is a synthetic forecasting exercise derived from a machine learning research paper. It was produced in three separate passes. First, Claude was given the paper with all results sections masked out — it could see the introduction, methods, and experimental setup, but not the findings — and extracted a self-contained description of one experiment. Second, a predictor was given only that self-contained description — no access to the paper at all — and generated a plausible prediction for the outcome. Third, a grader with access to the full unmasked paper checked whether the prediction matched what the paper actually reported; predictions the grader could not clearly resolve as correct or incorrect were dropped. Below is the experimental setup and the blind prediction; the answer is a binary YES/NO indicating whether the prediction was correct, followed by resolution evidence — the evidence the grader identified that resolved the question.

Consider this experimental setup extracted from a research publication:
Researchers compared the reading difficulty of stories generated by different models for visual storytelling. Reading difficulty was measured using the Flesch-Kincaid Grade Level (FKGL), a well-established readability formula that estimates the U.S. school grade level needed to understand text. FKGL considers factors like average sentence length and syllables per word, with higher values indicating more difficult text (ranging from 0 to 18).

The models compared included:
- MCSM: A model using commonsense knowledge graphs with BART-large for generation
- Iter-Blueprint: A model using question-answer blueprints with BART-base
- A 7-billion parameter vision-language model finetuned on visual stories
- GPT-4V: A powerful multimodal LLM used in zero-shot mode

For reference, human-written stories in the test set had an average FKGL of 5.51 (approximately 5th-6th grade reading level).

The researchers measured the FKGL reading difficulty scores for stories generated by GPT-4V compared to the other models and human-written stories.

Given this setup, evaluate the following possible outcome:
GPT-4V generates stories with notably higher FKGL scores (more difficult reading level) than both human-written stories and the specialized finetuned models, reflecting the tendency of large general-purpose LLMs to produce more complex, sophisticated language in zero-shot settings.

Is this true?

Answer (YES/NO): YES